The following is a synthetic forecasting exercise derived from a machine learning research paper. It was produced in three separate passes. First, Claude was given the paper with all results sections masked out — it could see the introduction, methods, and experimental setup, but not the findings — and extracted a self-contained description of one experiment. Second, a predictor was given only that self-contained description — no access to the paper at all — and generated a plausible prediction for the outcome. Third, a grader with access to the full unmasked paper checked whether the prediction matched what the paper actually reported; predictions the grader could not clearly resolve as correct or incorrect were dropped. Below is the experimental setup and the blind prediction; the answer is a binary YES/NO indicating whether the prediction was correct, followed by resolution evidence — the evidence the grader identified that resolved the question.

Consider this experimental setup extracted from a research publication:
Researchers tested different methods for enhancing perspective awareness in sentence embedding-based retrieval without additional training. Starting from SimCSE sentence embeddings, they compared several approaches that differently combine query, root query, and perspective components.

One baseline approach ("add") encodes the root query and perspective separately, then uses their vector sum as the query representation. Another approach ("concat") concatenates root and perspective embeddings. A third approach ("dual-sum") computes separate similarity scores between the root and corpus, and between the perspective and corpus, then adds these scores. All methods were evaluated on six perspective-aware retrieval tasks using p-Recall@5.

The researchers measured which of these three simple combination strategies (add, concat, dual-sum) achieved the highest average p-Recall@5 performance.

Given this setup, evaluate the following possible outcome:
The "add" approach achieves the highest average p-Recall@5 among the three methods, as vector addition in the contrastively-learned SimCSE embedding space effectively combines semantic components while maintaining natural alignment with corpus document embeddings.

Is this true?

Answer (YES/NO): YES